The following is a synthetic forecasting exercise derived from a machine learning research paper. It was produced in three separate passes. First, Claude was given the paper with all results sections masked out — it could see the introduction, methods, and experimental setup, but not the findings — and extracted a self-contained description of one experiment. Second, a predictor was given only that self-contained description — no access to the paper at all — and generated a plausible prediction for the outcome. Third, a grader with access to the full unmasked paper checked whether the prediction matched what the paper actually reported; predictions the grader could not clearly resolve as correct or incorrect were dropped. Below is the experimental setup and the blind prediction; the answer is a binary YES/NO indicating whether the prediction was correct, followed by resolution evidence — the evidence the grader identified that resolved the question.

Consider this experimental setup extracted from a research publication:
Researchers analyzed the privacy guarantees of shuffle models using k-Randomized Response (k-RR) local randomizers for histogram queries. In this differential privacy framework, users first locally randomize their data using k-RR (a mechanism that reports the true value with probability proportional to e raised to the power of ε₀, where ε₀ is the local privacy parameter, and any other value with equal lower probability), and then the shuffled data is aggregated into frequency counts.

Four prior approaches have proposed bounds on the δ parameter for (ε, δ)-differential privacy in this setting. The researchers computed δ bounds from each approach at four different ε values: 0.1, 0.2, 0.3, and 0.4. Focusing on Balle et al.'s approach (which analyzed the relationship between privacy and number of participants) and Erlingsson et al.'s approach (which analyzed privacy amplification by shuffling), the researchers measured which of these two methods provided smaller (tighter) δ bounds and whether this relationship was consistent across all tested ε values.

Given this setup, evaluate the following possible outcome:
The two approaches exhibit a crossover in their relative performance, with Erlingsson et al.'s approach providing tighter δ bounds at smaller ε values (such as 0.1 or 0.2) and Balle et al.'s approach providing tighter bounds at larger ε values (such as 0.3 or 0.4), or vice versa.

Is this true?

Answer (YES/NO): NO